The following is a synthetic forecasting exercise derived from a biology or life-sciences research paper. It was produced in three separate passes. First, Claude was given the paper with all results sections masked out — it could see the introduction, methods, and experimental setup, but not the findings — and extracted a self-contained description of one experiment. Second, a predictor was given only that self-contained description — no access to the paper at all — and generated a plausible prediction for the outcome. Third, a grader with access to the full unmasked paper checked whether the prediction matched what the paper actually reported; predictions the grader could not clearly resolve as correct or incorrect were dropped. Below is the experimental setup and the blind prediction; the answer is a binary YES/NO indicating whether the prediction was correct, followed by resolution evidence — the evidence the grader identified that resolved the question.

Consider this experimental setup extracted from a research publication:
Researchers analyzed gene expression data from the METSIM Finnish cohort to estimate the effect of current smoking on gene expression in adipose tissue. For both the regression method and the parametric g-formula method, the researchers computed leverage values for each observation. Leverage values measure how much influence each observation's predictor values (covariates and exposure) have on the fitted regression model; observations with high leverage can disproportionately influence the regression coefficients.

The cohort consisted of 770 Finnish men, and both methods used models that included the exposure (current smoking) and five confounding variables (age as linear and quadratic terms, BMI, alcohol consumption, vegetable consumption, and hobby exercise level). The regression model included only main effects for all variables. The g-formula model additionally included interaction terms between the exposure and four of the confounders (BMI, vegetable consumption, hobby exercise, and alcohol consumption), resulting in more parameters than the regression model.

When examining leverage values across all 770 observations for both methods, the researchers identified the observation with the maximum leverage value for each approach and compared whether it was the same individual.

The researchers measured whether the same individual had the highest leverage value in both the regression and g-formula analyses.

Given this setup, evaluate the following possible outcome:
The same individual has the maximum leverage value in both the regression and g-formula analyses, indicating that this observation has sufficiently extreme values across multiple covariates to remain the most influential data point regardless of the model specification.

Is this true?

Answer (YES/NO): YES